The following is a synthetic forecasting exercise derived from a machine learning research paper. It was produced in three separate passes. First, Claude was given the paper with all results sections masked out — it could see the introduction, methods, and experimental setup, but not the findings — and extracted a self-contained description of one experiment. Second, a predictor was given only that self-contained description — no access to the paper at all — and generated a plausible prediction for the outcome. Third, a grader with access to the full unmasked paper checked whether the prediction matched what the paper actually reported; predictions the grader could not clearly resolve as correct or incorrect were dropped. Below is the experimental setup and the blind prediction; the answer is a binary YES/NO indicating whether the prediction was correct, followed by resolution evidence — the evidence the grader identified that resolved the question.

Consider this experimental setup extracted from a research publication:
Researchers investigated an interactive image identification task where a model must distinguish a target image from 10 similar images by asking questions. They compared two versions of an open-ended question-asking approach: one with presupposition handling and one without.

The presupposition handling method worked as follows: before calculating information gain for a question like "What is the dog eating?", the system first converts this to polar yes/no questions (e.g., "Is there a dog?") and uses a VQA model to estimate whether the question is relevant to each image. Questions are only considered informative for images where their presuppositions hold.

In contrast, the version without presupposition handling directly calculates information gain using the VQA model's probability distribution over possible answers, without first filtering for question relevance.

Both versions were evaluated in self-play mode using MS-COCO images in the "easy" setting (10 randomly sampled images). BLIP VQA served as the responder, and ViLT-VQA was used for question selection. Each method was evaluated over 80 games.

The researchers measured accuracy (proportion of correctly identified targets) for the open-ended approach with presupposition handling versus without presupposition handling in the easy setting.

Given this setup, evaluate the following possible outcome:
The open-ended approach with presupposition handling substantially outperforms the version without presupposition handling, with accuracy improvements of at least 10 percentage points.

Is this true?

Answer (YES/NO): NO